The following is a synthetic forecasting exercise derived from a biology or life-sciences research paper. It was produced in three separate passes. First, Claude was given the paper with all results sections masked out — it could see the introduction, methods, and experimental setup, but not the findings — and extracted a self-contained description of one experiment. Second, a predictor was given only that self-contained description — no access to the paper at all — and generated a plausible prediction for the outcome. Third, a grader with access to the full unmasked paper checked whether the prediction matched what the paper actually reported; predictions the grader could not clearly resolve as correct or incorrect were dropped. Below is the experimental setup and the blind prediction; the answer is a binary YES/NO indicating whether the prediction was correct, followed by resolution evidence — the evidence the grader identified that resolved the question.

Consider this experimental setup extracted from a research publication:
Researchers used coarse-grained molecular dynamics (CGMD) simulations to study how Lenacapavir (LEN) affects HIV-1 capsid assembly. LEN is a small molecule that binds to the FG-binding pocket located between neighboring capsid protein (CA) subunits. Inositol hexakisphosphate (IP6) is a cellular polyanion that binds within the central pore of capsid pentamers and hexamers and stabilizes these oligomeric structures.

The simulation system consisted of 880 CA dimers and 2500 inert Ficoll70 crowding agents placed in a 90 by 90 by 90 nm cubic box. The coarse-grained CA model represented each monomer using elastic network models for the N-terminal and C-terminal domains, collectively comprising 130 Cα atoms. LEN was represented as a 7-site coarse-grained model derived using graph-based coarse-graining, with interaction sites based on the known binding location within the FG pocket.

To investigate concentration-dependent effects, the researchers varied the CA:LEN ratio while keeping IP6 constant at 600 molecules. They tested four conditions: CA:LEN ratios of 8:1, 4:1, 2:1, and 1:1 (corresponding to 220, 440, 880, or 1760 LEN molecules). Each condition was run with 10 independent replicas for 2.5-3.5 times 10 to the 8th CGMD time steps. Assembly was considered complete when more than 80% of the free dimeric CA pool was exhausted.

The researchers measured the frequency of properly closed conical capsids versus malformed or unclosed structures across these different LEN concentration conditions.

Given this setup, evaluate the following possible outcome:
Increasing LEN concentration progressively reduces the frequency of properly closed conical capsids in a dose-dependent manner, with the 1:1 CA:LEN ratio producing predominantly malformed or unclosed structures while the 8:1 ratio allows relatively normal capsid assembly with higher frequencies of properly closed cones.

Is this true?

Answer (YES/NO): NO